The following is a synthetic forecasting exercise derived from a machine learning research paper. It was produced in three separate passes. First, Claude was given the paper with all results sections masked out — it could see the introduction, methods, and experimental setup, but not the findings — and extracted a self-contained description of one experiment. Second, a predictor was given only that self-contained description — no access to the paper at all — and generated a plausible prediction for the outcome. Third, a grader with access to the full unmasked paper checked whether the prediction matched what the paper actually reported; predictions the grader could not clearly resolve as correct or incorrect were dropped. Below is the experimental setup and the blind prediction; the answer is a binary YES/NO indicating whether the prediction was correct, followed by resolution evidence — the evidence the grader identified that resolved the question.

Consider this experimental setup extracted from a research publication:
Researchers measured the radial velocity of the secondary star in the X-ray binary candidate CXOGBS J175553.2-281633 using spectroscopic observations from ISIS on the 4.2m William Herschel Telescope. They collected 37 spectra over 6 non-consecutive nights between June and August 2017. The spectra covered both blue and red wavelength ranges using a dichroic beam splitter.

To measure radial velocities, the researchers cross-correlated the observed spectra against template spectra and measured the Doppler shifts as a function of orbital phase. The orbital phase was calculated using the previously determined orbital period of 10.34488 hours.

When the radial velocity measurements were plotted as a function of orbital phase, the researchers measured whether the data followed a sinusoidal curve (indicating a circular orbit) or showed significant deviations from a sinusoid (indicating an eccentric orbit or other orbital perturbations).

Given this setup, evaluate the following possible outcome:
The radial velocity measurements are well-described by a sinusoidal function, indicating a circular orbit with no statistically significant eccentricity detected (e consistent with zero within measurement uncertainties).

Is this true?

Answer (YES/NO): YES